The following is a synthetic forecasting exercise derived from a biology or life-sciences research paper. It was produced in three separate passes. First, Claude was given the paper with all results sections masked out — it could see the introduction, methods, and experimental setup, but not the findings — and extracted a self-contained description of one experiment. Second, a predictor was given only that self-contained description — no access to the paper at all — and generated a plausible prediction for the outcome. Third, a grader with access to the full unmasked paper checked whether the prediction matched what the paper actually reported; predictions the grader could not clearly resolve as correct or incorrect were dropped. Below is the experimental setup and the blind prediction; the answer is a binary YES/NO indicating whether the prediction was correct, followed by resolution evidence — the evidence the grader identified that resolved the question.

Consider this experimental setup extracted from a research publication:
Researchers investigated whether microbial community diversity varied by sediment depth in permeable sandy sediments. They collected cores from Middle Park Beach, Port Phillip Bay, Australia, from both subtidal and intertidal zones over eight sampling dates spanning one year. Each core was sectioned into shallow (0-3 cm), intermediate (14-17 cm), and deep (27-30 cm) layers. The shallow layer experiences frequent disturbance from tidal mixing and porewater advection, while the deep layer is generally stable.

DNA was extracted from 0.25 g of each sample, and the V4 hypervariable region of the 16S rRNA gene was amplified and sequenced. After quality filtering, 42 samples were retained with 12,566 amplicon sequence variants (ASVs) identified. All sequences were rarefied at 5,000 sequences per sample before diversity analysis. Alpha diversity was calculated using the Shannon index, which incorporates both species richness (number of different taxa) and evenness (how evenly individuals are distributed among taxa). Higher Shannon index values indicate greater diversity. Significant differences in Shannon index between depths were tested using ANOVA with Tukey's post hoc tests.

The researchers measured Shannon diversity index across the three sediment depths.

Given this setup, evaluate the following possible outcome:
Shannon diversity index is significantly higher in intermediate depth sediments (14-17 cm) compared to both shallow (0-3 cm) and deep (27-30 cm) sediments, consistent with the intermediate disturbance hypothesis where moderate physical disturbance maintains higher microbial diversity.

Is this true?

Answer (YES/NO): NO